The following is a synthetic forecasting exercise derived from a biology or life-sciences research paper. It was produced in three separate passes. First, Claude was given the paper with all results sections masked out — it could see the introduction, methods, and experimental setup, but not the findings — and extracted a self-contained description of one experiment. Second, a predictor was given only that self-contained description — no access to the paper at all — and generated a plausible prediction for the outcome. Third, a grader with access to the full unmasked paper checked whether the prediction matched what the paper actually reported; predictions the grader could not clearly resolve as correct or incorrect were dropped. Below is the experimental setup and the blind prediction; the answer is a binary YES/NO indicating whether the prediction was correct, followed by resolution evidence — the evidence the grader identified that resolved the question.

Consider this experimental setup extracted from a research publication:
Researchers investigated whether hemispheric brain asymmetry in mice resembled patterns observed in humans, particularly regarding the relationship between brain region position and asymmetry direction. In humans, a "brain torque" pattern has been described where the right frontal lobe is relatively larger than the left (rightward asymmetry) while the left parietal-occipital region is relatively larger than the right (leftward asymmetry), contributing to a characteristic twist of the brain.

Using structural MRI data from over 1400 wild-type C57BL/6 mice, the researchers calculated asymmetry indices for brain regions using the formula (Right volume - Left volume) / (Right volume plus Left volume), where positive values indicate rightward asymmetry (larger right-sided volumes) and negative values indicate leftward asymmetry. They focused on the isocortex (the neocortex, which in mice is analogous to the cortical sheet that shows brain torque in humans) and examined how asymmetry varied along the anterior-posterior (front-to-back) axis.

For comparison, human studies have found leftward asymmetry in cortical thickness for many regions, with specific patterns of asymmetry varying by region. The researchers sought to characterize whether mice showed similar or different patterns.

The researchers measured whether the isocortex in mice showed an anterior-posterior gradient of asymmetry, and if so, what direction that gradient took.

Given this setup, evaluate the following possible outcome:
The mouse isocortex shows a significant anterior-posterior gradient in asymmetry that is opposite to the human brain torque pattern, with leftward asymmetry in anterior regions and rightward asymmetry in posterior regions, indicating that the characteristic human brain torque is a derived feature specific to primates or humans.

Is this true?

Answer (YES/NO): NO